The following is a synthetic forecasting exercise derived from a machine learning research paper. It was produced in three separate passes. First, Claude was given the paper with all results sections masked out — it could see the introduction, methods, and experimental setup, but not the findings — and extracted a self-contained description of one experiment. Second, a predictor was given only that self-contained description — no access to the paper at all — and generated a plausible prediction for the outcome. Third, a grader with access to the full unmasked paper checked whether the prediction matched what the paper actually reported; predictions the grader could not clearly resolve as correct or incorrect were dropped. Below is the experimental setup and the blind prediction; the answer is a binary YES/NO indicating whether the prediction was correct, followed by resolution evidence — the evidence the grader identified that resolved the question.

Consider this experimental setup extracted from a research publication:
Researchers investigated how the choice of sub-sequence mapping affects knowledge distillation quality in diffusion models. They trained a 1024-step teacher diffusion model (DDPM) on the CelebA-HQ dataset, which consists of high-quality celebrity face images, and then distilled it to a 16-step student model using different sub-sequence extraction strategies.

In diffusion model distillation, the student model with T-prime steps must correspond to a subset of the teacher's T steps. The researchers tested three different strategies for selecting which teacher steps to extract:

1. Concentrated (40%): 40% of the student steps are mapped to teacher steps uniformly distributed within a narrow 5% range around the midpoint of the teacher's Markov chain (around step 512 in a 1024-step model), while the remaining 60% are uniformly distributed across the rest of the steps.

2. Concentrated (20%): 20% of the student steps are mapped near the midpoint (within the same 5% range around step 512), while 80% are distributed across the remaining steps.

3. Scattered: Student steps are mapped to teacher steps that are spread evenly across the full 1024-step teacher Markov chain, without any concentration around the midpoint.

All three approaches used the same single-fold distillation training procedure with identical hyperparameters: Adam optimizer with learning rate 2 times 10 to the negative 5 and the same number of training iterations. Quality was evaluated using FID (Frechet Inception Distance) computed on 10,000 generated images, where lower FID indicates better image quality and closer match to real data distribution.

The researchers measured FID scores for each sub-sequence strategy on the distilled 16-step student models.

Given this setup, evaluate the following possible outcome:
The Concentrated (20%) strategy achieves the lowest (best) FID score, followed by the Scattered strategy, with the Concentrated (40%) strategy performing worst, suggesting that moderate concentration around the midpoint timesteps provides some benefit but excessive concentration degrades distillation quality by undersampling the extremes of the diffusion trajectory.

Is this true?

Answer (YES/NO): YES